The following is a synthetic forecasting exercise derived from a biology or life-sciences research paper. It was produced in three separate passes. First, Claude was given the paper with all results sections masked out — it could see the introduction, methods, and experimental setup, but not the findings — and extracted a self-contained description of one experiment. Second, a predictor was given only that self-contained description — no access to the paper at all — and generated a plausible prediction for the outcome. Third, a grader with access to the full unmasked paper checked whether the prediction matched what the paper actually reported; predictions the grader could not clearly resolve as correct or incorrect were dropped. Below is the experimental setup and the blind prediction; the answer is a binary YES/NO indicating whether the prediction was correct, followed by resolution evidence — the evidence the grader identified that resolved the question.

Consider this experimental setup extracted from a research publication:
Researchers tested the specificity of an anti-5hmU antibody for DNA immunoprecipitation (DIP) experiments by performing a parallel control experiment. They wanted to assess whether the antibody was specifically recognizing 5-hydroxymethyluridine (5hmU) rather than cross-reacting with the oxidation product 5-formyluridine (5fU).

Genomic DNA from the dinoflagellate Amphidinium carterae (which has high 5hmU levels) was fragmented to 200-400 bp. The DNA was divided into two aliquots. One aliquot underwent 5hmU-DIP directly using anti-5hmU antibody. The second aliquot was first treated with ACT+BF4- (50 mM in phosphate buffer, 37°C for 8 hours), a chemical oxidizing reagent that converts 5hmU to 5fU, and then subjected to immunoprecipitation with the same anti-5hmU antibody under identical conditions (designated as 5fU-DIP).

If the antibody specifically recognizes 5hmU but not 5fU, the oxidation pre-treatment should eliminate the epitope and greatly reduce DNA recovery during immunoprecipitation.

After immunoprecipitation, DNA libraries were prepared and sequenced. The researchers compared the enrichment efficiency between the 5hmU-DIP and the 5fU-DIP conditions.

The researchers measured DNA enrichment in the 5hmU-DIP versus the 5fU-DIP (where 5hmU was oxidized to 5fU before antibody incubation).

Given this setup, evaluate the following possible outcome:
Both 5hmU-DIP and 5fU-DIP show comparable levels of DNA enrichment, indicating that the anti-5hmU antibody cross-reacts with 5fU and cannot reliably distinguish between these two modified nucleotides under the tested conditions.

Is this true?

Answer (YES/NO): NO